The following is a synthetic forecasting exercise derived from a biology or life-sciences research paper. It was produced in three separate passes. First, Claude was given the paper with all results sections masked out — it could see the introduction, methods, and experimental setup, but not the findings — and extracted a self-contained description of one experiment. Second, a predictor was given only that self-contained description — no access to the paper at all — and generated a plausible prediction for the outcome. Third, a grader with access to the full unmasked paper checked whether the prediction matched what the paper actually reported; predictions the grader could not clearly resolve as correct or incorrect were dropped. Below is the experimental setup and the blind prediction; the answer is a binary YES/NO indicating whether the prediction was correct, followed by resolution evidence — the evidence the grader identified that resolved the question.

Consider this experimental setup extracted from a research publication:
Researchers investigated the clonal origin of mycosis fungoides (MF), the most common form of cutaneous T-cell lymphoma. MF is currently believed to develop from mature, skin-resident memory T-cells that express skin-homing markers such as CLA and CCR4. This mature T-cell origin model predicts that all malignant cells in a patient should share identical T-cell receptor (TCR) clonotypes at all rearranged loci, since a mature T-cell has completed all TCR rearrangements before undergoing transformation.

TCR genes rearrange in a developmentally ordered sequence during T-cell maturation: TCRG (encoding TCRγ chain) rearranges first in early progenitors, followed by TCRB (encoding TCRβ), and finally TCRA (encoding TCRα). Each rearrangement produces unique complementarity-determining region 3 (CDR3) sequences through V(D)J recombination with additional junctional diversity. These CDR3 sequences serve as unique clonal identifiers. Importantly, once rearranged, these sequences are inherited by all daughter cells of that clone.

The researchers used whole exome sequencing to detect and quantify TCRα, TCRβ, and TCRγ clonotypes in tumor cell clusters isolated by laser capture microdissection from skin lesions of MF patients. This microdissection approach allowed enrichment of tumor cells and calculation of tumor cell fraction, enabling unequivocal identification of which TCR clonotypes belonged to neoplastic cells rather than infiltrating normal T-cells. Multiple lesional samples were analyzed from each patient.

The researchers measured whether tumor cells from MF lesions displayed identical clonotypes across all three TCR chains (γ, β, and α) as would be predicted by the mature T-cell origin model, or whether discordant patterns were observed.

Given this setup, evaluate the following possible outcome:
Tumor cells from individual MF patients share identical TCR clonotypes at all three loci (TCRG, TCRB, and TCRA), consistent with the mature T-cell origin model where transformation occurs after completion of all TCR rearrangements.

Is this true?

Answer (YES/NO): NO